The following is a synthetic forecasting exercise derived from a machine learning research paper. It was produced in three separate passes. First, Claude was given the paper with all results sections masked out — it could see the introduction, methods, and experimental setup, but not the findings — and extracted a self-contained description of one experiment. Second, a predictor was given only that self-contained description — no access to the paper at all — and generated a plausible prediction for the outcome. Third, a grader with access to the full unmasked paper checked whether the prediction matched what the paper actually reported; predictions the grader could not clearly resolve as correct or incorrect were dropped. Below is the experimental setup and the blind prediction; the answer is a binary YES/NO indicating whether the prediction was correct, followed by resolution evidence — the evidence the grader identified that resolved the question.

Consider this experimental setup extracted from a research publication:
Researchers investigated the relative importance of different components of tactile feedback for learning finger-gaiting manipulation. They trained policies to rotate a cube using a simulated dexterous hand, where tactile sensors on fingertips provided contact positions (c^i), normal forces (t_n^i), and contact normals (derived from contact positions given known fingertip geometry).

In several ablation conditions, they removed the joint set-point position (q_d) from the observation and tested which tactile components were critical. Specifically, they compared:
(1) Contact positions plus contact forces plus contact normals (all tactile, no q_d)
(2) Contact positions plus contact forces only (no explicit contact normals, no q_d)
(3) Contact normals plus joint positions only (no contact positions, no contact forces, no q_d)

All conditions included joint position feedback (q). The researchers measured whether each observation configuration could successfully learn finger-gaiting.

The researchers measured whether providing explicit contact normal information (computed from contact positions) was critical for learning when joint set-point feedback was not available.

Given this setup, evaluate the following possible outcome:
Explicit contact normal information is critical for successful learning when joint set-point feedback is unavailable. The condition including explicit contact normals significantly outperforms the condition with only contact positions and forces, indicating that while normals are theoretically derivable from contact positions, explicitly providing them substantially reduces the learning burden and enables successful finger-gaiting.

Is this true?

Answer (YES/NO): YES